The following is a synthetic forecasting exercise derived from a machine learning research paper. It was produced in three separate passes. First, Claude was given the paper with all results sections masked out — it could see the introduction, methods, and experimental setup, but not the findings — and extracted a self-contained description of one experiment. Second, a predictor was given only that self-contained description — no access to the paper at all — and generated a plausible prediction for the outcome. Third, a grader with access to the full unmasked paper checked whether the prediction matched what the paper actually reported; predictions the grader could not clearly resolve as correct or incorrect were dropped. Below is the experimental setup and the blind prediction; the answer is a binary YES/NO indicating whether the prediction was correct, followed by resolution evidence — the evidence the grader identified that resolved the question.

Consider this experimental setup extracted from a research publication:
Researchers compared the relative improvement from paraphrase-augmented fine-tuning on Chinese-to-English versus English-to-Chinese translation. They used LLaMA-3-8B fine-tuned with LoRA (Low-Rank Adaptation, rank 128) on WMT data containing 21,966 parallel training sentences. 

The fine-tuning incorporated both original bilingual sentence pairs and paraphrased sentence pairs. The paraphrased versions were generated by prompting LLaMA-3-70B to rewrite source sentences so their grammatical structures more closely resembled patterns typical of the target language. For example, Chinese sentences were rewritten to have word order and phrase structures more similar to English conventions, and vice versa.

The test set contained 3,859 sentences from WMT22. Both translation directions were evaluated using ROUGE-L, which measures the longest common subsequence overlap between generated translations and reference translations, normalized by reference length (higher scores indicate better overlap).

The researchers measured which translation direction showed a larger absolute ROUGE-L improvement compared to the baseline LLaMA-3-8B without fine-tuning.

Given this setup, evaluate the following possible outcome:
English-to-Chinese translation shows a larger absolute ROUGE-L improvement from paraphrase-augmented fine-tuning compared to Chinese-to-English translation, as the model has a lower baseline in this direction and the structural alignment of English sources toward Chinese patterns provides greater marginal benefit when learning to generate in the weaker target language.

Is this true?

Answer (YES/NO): NO